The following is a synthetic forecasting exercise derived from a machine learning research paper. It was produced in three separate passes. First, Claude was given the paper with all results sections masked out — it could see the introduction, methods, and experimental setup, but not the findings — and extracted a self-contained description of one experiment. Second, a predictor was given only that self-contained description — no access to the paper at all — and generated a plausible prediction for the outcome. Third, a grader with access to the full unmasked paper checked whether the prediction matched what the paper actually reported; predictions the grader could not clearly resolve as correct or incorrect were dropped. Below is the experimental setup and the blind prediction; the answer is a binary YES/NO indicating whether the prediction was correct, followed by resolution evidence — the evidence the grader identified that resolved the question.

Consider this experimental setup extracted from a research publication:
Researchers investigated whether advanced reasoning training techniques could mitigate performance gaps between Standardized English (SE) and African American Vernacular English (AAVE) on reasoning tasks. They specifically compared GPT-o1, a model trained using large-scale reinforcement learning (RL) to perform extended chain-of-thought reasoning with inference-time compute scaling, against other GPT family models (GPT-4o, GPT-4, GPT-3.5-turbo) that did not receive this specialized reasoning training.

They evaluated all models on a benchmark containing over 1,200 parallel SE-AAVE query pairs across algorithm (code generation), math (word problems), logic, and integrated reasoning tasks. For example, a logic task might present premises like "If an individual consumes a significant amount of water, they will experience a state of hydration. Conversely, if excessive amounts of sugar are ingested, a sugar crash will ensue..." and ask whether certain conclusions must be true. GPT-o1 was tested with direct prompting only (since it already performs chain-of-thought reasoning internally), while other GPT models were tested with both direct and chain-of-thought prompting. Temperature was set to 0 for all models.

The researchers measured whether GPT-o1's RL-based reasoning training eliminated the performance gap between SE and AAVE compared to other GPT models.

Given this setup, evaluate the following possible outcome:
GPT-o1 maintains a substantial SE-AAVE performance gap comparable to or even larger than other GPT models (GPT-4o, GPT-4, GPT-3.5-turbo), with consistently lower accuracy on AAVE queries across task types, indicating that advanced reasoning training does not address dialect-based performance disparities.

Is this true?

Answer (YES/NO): NO